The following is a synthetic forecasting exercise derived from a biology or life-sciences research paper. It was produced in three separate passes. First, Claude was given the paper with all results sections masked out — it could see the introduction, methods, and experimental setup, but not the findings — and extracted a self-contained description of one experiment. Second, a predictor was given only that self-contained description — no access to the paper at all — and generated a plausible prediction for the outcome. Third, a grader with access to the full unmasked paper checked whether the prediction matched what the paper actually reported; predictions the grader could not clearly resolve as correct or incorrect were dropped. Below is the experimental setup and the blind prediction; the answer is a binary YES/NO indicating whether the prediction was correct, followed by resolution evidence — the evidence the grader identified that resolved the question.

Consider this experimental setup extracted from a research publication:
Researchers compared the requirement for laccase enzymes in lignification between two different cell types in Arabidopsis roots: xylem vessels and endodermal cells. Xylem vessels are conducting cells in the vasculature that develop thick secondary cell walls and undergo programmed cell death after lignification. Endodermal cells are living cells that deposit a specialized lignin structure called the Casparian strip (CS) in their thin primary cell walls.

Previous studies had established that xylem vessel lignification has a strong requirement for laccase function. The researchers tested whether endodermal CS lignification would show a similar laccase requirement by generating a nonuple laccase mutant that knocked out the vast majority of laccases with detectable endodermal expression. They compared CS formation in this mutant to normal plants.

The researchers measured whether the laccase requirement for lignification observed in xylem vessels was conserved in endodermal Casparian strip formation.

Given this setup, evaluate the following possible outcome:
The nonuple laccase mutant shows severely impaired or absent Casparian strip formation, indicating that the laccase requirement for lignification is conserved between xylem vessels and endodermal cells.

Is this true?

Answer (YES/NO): NO